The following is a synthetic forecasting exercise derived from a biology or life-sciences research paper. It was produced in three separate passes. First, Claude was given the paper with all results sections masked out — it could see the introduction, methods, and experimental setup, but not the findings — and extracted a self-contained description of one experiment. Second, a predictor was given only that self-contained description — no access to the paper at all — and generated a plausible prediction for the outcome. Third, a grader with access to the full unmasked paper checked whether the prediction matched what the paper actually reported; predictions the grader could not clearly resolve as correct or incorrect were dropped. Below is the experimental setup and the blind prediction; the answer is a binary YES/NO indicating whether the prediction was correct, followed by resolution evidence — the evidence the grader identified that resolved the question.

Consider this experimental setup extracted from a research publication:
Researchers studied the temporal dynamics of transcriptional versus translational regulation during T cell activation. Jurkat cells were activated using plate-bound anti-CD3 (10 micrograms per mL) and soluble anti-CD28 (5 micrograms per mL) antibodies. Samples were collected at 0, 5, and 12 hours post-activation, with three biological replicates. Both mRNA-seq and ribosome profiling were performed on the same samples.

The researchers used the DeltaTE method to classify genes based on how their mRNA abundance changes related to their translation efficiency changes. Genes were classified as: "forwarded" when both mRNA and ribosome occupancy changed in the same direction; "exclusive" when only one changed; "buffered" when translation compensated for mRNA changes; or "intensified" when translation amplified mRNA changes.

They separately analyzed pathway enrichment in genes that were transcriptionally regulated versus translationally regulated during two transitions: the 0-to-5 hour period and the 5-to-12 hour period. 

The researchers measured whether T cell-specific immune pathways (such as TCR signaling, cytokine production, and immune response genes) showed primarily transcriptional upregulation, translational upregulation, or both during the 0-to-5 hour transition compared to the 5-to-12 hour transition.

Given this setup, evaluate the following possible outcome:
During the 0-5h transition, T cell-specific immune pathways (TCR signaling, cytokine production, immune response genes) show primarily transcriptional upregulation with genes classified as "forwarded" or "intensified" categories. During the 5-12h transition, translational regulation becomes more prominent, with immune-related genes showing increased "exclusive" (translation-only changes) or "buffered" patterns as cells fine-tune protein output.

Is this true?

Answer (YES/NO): NO